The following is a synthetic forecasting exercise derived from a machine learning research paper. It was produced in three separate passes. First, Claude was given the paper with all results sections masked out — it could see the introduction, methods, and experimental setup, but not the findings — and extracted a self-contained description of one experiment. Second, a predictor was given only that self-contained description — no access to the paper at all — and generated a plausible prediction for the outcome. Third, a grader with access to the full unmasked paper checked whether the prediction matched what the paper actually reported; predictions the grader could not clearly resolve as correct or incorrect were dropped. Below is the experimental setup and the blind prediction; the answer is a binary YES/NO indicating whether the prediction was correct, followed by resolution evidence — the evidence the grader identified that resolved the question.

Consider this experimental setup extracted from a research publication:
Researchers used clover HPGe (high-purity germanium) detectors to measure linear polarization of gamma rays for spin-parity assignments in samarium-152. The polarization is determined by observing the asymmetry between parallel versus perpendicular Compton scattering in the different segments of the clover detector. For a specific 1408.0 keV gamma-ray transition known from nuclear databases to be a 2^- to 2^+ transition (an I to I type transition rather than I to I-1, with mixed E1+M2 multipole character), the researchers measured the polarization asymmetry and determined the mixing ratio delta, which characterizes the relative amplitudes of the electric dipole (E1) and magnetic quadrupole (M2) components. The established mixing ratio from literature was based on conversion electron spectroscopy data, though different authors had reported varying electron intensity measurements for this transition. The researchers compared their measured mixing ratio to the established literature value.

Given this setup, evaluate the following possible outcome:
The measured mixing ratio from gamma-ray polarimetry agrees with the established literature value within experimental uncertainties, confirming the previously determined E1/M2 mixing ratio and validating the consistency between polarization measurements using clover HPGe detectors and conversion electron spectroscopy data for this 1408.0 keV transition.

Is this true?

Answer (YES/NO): NO